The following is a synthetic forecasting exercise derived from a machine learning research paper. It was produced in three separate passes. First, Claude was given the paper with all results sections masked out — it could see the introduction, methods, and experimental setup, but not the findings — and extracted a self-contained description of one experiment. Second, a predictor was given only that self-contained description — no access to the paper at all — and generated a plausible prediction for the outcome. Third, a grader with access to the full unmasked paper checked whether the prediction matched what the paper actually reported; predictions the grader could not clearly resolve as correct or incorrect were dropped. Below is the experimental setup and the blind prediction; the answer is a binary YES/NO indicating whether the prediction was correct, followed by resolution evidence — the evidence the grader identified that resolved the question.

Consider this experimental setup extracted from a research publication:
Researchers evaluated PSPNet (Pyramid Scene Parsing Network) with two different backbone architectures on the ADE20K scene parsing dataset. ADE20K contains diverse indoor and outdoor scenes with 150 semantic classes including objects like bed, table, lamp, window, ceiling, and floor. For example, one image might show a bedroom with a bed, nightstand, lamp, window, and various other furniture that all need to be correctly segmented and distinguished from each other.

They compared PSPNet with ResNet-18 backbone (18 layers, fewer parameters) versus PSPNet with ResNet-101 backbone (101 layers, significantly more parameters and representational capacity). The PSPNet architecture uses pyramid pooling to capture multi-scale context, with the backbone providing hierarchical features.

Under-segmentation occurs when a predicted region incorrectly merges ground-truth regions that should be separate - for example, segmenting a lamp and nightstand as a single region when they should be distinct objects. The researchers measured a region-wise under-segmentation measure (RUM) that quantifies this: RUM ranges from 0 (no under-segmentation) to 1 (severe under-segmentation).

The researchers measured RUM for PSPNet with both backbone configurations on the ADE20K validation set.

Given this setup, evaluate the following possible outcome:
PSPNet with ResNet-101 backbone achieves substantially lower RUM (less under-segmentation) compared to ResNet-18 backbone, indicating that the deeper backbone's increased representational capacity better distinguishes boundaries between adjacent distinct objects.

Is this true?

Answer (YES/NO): NO